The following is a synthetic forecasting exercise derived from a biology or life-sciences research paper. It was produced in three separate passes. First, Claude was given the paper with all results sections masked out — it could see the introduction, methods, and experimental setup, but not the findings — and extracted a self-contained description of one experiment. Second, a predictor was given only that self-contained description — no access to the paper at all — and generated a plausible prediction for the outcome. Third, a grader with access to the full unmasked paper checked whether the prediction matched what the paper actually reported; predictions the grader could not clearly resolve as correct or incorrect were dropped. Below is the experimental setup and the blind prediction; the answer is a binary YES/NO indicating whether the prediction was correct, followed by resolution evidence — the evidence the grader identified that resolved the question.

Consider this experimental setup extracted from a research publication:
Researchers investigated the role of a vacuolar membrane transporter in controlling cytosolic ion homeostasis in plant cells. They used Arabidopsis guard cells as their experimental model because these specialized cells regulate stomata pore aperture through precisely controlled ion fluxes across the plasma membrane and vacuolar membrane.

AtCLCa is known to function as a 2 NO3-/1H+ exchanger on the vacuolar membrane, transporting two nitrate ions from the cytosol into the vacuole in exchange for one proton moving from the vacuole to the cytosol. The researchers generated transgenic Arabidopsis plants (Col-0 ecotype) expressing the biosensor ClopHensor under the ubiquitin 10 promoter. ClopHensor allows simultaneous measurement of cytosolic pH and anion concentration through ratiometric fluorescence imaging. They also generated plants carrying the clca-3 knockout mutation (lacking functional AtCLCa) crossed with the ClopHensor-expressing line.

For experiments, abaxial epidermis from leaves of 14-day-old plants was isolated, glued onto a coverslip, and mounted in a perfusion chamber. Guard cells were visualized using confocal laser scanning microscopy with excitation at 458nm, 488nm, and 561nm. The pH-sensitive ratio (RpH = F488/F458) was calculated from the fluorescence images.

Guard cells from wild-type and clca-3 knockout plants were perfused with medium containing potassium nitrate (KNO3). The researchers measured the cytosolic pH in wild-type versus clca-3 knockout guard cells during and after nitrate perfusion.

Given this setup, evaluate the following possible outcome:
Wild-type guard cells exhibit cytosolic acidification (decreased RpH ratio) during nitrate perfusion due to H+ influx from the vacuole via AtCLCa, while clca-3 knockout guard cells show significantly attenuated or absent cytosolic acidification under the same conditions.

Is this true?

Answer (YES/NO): YES